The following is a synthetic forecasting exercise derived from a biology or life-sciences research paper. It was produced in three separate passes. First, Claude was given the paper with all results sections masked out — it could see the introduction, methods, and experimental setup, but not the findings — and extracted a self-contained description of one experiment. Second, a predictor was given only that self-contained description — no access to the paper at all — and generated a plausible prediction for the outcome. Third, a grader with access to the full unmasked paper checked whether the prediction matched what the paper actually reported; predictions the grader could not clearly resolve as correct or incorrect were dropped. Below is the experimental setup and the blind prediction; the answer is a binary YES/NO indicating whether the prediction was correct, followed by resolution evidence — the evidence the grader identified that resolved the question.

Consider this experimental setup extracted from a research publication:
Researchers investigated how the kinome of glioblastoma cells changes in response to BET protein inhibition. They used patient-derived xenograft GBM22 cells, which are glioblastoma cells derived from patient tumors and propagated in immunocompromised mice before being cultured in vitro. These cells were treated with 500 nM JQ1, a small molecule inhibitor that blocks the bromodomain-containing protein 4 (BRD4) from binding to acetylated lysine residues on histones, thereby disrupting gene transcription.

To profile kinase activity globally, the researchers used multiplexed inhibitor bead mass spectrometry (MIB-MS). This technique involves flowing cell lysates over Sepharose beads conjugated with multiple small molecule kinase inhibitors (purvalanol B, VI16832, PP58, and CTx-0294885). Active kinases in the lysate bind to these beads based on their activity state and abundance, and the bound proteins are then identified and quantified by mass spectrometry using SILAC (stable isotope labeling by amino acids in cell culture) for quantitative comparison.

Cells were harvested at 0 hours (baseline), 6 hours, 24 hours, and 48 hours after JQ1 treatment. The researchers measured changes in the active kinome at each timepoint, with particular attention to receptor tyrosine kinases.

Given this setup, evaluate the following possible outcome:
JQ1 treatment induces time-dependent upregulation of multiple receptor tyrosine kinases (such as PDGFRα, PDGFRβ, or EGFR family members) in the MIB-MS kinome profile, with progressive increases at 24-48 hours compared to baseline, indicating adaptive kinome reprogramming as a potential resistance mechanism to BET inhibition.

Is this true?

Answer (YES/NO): NO